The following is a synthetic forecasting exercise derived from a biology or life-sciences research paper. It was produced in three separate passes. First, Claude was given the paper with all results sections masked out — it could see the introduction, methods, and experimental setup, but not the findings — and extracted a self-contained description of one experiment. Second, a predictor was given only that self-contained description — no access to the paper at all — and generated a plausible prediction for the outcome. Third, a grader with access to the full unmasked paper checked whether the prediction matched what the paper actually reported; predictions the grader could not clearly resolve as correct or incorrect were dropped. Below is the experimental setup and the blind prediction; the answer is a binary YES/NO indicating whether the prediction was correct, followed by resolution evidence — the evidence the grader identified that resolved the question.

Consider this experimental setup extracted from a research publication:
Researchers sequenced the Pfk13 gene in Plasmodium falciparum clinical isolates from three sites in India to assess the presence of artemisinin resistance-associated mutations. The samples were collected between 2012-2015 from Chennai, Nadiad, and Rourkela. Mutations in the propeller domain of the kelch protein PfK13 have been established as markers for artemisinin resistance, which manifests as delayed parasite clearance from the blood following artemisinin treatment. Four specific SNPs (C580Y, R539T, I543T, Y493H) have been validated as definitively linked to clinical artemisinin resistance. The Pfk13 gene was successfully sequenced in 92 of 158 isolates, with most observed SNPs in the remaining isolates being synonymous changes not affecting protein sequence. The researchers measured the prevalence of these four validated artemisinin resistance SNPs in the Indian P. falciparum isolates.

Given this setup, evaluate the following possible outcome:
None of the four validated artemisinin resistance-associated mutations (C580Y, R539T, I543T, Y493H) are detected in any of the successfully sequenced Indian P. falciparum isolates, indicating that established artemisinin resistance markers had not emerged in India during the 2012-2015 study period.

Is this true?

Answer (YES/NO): YES